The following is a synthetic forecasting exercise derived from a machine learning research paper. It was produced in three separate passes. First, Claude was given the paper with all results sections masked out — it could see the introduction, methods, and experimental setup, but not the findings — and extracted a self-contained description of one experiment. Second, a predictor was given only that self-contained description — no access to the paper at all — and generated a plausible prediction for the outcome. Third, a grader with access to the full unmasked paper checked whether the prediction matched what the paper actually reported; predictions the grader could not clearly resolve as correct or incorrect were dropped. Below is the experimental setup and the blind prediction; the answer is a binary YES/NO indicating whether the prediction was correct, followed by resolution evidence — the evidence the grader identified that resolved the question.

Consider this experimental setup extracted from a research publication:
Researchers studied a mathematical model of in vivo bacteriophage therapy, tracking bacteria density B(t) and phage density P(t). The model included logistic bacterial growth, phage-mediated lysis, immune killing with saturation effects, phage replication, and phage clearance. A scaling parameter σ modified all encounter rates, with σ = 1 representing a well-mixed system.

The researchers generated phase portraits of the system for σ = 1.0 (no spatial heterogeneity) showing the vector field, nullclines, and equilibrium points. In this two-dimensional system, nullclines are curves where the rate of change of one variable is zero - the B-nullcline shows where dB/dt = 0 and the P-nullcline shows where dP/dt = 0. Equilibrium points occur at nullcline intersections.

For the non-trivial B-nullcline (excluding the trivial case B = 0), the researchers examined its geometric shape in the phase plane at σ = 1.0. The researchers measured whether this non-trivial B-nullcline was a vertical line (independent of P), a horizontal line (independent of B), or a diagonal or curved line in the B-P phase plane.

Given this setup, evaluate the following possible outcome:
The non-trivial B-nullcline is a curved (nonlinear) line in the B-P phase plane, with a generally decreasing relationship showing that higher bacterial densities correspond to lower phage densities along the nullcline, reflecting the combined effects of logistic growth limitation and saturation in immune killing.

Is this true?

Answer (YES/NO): NO